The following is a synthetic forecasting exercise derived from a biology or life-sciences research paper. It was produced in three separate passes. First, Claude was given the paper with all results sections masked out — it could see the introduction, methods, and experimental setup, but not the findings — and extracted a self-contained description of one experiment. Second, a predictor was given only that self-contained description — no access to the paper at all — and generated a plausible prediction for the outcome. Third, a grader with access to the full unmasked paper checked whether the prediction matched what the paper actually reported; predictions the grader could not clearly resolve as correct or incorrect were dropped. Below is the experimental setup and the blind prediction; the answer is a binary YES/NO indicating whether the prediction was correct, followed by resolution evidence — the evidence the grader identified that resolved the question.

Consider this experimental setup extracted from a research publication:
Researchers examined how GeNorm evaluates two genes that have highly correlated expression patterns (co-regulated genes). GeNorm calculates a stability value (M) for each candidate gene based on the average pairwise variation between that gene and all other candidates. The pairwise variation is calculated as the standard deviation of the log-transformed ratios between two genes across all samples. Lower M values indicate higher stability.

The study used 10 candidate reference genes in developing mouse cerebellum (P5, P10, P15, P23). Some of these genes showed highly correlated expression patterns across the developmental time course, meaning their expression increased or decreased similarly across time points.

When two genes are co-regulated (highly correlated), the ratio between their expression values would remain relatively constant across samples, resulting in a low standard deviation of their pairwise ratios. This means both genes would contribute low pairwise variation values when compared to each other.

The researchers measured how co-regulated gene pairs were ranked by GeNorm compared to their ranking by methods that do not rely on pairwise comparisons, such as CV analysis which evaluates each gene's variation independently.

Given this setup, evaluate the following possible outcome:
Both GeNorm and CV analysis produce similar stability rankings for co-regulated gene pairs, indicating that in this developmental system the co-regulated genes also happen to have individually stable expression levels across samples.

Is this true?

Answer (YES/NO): NO